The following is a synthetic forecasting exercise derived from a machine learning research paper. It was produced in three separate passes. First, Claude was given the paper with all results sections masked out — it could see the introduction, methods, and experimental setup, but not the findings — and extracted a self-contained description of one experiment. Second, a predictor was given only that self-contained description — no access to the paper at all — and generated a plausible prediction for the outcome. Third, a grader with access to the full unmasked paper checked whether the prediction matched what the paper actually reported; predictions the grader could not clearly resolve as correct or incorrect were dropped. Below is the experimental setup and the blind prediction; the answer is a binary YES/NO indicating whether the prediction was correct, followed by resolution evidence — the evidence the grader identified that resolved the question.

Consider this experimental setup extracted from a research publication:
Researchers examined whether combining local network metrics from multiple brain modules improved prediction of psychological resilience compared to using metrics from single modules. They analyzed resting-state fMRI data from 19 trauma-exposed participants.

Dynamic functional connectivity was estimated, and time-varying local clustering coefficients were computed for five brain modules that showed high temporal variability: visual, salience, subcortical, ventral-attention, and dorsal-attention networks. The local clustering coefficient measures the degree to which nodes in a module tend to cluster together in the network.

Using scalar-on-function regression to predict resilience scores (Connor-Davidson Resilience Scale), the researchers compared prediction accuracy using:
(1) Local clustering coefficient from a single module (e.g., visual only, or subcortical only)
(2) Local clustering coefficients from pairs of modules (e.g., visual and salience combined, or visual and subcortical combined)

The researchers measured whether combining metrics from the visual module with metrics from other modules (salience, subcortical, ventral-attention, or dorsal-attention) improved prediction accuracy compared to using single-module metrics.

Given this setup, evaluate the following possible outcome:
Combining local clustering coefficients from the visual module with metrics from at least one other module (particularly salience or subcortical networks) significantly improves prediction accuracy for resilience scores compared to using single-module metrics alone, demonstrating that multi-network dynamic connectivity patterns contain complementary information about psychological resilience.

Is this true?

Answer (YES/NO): NO